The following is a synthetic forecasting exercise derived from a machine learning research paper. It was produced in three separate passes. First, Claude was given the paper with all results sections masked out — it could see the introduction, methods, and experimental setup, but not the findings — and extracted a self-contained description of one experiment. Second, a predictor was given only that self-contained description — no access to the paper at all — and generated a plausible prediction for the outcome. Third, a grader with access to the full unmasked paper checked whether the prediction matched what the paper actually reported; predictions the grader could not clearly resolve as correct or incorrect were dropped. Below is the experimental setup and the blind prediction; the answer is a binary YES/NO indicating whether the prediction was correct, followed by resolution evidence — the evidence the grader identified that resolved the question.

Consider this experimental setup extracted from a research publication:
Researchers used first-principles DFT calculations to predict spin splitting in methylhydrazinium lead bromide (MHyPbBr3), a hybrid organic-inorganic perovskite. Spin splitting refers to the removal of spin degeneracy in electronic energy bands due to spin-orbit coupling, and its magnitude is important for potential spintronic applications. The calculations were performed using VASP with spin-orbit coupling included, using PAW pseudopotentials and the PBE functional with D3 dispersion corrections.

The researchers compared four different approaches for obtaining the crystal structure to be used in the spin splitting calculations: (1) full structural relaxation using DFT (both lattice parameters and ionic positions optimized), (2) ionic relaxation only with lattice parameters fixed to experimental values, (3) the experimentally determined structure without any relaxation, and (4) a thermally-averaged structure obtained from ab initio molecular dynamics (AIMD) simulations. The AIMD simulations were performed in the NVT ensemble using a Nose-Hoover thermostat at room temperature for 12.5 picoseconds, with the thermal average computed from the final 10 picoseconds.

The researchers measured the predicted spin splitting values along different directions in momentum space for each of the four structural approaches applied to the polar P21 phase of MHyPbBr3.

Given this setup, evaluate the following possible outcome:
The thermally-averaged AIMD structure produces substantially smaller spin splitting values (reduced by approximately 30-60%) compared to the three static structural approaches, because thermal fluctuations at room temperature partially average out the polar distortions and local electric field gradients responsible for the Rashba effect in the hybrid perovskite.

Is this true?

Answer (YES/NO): NO